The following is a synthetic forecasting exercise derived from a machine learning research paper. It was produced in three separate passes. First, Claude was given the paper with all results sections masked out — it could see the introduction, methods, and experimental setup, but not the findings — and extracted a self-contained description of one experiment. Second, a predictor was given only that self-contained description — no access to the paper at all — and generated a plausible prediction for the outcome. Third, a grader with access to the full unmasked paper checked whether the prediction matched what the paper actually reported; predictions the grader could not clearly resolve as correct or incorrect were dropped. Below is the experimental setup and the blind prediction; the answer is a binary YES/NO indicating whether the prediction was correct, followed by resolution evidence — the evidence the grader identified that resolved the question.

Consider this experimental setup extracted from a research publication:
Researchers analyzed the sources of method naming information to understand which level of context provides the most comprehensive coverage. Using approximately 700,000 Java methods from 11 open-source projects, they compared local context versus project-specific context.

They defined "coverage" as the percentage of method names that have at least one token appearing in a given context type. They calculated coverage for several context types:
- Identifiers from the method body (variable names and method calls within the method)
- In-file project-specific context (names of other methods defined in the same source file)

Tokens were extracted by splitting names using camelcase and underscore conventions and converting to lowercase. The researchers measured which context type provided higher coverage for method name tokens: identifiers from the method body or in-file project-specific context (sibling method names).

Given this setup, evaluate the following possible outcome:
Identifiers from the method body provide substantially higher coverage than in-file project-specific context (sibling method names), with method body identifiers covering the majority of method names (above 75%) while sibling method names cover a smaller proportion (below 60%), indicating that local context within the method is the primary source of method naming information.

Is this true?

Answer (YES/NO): NO